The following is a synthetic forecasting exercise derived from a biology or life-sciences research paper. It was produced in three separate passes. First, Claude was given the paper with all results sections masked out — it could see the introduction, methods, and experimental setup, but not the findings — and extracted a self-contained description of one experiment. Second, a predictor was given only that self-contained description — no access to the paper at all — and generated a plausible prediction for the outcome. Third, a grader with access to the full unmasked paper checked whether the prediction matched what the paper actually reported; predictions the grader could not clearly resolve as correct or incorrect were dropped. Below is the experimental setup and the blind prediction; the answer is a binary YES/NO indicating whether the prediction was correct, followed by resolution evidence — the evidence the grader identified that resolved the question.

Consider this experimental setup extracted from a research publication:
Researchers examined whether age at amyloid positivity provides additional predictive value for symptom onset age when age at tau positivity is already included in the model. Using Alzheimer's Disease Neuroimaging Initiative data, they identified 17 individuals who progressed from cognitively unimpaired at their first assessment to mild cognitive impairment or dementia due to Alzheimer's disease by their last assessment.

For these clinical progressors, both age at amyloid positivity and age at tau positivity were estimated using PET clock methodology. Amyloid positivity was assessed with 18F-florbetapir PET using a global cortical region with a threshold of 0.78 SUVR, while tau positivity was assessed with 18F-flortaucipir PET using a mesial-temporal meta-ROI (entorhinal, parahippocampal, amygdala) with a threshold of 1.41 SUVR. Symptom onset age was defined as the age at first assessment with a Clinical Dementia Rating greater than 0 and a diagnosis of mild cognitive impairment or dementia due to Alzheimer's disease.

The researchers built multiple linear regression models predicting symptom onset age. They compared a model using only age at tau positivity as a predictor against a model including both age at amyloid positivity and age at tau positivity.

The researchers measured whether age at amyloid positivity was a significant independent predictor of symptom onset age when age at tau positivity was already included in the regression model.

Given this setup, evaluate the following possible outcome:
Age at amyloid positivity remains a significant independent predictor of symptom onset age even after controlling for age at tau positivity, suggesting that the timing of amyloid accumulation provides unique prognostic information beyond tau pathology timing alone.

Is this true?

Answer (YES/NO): NO